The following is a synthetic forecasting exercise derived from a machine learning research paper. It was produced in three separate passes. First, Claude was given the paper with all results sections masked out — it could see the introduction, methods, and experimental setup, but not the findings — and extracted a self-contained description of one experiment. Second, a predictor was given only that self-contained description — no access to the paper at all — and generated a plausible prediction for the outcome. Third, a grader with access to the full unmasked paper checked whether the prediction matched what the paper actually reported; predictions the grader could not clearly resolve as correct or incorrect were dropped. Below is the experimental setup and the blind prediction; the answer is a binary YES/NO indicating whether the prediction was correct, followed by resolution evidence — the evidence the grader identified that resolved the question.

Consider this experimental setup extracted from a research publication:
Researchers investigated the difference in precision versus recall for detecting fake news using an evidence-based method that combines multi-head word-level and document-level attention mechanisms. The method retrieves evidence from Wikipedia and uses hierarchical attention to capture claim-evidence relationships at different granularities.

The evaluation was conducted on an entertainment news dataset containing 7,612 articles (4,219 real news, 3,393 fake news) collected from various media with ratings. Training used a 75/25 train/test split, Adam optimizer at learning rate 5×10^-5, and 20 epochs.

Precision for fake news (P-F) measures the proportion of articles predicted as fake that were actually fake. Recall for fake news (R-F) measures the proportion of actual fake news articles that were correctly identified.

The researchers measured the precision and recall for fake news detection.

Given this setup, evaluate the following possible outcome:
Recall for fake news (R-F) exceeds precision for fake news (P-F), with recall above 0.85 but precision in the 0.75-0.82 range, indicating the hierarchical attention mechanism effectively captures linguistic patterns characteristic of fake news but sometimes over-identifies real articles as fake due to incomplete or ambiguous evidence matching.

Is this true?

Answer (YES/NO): NO